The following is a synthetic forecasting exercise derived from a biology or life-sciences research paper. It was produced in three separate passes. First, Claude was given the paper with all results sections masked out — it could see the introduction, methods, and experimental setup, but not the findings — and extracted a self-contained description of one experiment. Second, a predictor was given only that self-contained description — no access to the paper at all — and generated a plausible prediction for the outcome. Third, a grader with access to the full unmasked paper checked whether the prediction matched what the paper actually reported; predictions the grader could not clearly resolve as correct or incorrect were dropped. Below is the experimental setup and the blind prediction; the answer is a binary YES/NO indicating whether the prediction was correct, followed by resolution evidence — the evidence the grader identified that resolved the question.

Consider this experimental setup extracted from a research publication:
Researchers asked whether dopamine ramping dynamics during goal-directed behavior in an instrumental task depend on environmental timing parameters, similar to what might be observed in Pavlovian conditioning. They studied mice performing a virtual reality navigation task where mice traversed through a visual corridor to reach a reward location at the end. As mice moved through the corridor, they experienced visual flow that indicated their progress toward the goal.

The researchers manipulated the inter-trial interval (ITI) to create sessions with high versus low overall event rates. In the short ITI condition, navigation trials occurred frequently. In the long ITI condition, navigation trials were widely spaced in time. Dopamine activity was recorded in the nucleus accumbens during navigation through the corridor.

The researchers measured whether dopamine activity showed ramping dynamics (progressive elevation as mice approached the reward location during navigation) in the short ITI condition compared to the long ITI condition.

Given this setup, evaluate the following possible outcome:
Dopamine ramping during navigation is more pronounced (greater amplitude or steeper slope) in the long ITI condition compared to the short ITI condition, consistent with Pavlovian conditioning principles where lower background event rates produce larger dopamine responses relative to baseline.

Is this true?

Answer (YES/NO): NO